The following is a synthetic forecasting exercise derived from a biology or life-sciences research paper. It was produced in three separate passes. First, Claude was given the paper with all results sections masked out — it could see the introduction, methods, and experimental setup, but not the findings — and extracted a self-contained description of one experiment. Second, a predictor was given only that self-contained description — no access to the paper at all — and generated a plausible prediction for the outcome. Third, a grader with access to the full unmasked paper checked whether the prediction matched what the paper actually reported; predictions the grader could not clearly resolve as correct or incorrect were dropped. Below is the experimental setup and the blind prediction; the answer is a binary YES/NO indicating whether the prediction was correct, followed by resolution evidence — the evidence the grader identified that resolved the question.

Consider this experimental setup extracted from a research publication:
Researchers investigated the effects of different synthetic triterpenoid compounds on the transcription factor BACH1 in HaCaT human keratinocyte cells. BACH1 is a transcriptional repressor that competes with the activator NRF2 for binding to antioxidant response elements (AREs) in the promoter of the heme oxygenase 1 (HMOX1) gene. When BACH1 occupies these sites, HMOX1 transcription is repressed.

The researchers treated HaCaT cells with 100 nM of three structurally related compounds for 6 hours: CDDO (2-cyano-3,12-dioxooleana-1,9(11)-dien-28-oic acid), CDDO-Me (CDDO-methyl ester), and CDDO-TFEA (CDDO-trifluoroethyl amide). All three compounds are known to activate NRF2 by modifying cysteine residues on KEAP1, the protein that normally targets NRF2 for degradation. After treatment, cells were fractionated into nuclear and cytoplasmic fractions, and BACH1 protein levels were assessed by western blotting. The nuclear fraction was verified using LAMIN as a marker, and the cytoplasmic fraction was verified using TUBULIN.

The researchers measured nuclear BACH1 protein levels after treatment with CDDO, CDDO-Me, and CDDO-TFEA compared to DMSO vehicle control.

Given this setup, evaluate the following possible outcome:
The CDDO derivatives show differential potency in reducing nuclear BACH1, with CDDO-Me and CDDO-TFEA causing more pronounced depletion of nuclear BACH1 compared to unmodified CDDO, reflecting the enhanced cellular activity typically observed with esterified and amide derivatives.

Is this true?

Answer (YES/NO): NO